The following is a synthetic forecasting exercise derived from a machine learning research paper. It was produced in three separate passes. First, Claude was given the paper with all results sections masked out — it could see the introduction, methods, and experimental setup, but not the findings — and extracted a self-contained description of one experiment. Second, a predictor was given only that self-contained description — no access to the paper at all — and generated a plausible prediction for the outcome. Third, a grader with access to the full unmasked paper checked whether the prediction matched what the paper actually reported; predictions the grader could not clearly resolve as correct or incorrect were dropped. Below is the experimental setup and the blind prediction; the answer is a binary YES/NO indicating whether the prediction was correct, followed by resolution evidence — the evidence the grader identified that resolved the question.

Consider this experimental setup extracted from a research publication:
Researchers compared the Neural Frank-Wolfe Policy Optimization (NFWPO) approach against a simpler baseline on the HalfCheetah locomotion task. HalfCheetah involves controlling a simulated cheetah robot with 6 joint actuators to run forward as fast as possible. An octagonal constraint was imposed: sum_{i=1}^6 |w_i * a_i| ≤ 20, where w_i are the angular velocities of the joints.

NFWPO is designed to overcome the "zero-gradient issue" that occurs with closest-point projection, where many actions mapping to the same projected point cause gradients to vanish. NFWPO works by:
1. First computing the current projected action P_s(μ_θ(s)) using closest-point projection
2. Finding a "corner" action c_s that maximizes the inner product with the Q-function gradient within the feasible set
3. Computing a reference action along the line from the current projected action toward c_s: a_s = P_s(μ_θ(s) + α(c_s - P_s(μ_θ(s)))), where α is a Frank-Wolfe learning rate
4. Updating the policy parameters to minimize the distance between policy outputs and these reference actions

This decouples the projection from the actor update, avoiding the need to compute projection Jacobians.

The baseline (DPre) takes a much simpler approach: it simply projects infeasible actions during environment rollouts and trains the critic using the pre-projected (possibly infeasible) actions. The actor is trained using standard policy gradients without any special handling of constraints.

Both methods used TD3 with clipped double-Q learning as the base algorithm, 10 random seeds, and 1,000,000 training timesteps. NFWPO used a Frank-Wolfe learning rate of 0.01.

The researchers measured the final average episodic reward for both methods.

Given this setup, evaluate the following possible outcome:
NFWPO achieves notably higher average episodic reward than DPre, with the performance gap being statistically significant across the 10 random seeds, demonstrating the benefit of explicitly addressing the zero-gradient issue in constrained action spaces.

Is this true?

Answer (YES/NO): NO